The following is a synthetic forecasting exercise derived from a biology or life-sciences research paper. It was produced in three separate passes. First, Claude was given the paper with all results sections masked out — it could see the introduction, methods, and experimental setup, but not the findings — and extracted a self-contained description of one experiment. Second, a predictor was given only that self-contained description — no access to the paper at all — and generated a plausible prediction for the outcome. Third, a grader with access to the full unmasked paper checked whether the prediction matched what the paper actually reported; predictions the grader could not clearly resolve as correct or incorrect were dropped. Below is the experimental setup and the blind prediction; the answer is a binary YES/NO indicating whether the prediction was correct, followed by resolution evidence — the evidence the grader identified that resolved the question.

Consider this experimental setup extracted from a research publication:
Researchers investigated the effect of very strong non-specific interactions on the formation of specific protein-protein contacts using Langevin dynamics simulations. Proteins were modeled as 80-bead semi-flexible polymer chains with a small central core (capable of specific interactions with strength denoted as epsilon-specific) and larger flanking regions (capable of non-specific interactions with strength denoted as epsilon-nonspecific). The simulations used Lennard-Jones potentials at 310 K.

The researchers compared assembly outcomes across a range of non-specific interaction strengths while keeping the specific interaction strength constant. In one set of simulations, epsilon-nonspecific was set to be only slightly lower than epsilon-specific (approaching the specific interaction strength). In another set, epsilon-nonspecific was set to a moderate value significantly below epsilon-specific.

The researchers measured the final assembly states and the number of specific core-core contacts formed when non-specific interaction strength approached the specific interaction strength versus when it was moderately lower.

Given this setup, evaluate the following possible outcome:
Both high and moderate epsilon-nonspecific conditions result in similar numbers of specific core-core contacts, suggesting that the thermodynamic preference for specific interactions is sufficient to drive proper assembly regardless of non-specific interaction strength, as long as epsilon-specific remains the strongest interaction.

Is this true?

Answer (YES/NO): NO